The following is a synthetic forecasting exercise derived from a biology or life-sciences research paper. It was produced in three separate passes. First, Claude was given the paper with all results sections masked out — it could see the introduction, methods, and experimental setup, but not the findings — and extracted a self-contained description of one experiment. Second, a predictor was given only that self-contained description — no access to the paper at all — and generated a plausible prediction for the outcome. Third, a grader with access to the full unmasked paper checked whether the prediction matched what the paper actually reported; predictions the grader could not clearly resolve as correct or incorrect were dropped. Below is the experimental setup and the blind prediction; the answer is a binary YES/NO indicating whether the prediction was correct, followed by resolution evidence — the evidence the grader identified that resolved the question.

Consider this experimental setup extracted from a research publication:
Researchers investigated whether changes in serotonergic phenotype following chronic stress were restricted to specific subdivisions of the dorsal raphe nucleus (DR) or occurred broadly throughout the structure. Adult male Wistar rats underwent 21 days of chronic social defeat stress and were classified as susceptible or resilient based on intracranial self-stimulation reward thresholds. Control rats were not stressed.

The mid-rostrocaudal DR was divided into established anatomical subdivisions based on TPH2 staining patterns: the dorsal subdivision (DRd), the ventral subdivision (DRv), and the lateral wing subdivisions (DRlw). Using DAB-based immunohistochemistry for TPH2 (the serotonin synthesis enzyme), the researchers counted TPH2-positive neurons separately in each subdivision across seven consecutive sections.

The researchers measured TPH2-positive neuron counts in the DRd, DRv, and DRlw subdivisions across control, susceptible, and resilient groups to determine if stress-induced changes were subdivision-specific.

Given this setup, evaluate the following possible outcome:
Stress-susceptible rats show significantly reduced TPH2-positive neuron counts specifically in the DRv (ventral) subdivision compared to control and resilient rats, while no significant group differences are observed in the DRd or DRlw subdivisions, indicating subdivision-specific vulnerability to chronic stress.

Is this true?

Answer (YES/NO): NO